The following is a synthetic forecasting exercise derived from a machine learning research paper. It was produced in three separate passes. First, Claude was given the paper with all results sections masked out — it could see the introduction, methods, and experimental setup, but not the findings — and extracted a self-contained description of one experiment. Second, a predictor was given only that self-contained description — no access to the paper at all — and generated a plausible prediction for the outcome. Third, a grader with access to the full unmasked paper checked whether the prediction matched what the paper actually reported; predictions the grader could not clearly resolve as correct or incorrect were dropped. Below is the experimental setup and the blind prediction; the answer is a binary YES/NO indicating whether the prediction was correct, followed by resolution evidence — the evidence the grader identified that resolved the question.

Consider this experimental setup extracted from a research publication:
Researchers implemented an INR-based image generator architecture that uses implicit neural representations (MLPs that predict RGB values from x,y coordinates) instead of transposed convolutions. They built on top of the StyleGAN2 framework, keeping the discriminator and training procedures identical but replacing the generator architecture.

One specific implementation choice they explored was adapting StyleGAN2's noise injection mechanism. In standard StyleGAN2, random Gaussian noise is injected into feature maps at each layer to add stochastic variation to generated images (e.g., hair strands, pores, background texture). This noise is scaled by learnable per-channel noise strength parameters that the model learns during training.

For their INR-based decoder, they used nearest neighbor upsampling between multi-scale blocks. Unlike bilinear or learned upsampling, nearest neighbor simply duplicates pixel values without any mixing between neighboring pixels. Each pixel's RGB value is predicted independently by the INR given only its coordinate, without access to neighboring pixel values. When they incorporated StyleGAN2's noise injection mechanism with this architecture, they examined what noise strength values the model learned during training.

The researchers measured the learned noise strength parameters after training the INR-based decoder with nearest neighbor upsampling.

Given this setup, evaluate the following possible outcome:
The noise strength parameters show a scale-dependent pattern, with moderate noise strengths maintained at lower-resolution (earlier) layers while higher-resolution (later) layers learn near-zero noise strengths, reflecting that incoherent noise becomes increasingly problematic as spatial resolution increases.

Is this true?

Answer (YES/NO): NO